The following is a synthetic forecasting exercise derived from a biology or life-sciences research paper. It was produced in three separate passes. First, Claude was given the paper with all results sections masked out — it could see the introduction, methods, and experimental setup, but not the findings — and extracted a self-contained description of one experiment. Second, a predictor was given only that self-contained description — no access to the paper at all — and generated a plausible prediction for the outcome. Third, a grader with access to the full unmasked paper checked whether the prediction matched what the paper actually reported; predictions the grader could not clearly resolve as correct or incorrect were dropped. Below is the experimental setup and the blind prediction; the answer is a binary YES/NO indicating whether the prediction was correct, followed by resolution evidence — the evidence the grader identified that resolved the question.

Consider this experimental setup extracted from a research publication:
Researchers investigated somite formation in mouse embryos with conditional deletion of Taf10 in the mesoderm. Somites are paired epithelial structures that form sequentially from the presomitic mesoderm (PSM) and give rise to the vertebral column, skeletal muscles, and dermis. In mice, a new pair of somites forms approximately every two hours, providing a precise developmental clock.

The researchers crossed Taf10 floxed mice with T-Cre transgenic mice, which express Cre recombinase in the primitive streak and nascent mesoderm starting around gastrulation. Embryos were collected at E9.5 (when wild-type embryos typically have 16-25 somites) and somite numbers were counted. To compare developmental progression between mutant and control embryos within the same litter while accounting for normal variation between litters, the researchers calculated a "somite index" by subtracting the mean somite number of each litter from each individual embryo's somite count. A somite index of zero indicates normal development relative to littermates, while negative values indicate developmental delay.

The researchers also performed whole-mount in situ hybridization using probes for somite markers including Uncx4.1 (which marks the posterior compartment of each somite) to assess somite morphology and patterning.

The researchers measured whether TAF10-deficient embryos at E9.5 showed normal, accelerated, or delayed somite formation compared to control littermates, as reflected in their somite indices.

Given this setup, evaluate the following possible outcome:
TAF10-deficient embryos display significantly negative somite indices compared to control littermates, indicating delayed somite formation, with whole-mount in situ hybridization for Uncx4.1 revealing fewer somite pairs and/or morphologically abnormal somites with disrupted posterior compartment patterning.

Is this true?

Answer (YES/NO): NO